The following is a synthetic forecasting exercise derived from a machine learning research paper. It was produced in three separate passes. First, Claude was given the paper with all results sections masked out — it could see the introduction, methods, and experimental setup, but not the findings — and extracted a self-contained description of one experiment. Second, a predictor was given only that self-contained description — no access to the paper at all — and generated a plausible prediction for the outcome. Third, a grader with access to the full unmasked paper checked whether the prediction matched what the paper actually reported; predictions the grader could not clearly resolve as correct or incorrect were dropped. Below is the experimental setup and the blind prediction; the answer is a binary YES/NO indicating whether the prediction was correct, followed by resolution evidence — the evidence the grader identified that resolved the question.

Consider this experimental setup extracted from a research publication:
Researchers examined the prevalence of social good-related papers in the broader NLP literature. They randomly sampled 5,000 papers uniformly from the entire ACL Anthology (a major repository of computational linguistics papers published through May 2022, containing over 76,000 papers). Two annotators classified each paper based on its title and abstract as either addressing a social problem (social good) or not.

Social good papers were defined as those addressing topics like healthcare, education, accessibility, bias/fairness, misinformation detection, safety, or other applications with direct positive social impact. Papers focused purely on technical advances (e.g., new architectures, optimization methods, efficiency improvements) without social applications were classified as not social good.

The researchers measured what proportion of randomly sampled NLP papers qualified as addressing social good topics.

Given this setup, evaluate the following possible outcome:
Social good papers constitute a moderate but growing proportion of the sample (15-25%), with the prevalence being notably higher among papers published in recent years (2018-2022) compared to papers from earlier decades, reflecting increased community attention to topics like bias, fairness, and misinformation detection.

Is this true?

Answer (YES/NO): NO